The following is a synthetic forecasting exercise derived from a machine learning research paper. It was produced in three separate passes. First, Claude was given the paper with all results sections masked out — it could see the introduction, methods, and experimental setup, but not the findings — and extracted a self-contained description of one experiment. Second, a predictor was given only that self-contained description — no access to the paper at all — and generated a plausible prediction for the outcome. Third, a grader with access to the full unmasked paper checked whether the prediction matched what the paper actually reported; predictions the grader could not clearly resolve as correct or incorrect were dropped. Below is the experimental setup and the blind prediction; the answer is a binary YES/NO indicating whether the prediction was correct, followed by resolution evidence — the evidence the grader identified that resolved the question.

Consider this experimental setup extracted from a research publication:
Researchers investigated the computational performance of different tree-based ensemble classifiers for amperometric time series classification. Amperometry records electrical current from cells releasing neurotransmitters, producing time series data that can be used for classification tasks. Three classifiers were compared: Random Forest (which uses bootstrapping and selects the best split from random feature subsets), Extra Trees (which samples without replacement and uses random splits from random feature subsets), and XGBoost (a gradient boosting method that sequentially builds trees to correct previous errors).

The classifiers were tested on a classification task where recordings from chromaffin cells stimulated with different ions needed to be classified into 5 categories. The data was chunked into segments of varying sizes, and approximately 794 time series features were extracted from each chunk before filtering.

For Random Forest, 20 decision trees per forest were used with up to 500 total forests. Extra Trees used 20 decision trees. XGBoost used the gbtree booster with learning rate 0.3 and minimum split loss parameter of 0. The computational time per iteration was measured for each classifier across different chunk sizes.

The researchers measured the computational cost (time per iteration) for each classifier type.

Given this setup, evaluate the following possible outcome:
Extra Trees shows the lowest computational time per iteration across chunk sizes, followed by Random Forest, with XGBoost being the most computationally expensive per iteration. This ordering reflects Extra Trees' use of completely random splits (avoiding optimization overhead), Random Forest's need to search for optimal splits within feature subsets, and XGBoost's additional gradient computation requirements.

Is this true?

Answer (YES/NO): YES